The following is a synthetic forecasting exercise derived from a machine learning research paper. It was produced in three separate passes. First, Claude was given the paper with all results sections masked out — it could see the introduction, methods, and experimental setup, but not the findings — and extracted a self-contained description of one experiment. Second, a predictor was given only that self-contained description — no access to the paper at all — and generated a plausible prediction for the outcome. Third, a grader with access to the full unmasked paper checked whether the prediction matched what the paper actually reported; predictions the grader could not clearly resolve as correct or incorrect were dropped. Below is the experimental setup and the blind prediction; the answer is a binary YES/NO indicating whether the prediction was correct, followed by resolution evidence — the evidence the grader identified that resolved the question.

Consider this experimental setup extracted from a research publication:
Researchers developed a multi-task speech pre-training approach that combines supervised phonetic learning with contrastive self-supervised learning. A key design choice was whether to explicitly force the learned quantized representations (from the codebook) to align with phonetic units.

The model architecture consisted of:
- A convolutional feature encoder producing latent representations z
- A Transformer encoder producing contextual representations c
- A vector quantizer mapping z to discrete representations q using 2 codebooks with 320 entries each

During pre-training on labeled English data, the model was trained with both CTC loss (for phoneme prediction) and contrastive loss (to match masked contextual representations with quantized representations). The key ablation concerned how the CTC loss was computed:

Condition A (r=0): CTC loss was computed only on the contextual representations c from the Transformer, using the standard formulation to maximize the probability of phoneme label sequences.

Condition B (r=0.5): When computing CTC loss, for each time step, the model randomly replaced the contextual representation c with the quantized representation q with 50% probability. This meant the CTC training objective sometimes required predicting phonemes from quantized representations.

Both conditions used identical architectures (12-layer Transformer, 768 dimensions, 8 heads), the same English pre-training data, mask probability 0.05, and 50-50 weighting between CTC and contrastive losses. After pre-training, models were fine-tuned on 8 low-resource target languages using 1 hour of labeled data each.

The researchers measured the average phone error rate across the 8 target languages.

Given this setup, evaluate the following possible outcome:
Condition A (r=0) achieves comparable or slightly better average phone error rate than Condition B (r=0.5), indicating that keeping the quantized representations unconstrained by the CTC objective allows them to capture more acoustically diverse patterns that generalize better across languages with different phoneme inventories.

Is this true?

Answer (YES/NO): NO